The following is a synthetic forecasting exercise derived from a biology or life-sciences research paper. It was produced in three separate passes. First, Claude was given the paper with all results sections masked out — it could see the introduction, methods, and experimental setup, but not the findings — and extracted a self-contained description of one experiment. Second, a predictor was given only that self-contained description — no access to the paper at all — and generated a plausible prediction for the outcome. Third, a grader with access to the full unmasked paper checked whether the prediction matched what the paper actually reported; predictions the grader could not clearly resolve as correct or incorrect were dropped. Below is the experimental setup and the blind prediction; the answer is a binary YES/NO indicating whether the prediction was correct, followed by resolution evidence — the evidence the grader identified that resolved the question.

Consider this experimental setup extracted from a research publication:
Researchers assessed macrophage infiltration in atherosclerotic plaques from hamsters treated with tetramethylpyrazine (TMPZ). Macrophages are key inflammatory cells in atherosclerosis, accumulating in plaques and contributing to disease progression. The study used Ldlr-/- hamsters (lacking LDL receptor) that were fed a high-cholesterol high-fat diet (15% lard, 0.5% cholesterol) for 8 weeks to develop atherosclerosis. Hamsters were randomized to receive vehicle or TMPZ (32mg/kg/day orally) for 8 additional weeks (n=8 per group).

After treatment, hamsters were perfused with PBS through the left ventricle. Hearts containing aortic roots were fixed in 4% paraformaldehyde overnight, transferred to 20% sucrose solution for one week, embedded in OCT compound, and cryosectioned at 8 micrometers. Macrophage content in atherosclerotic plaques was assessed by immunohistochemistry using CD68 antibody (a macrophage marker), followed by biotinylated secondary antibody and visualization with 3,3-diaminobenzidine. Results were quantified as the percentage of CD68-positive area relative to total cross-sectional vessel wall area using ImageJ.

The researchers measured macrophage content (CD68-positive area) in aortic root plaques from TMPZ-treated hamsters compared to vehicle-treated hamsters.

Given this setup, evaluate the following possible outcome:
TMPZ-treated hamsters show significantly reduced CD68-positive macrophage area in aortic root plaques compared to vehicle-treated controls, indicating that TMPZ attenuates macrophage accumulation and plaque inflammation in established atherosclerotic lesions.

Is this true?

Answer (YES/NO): YES